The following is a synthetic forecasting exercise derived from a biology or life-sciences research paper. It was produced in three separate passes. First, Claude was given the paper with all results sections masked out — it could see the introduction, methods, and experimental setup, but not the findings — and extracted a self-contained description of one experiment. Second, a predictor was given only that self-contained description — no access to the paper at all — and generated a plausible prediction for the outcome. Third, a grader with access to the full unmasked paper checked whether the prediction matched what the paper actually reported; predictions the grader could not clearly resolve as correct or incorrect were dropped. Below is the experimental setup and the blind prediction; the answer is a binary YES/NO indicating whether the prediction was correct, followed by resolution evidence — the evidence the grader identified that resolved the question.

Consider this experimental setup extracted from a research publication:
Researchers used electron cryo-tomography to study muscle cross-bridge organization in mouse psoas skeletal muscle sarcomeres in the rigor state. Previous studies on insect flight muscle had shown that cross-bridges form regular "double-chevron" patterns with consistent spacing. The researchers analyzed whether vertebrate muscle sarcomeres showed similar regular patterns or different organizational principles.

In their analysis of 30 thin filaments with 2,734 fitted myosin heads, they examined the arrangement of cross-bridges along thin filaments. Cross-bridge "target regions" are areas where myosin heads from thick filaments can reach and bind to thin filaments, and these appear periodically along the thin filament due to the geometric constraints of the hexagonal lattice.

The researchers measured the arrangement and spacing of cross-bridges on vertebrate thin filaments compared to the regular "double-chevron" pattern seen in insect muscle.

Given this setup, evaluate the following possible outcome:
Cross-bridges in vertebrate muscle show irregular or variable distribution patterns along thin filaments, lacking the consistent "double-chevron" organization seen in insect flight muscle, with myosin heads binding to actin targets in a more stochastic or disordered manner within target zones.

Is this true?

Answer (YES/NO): YES